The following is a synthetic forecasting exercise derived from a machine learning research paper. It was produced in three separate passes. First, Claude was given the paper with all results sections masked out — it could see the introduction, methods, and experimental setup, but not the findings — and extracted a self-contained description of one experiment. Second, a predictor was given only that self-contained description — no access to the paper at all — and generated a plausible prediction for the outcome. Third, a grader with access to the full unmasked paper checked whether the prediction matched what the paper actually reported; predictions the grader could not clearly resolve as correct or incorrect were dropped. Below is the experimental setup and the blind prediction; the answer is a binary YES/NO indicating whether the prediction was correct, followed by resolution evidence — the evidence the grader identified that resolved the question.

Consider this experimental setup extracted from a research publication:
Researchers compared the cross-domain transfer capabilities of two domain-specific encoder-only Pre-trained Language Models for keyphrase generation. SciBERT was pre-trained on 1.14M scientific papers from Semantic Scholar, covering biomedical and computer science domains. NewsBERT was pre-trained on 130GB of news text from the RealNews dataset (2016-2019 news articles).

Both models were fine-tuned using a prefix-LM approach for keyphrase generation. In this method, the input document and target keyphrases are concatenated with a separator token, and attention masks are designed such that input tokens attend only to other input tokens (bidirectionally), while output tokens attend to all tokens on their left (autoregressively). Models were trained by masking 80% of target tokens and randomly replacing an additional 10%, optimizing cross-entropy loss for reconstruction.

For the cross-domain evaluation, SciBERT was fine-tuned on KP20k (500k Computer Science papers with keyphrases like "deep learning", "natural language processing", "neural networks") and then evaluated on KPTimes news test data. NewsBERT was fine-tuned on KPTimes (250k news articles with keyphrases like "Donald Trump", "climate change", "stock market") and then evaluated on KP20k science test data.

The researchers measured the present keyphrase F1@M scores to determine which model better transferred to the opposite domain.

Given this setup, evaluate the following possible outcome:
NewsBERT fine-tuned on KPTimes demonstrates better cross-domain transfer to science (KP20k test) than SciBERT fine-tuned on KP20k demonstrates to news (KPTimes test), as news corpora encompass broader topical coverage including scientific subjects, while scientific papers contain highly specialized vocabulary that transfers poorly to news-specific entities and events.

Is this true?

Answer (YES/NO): NO